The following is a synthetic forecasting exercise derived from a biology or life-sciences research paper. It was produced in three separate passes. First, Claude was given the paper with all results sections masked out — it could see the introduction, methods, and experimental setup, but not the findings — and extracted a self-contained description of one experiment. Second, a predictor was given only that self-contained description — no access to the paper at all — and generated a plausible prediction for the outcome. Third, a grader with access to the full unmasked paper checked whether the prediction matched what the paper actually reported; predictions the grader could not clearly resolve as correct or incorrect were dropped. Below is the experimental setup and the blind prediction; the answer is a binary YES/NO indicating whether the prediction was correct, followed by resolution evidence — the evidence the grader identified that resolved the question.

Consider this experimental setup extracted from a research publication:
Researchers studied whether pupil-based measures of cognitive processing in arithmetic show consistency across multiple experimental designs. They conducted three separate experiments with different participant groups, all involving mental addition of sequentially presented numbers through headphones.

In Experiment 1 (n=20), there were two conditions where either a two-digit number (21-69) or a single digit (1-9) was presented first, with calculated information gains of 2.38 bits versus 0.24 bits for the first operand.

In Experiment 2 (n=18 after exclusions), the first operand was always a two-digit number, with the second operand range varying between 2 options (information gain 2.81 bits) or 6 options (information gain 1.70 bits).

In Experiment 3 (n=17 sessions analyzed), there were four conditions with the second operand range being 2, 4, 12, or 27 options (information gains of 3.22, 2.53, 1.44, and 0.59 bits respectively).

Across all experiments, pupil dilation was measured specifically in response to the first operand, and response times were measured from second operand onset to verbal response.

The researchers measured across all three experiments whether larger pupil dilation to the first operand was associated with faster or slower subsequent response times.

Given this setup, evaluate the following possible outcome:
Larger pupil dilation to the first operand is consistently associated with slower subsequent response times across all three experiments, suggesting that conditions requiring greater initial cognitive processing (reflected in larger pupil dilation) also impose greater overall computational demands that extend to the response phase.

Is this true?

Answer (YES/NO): NO